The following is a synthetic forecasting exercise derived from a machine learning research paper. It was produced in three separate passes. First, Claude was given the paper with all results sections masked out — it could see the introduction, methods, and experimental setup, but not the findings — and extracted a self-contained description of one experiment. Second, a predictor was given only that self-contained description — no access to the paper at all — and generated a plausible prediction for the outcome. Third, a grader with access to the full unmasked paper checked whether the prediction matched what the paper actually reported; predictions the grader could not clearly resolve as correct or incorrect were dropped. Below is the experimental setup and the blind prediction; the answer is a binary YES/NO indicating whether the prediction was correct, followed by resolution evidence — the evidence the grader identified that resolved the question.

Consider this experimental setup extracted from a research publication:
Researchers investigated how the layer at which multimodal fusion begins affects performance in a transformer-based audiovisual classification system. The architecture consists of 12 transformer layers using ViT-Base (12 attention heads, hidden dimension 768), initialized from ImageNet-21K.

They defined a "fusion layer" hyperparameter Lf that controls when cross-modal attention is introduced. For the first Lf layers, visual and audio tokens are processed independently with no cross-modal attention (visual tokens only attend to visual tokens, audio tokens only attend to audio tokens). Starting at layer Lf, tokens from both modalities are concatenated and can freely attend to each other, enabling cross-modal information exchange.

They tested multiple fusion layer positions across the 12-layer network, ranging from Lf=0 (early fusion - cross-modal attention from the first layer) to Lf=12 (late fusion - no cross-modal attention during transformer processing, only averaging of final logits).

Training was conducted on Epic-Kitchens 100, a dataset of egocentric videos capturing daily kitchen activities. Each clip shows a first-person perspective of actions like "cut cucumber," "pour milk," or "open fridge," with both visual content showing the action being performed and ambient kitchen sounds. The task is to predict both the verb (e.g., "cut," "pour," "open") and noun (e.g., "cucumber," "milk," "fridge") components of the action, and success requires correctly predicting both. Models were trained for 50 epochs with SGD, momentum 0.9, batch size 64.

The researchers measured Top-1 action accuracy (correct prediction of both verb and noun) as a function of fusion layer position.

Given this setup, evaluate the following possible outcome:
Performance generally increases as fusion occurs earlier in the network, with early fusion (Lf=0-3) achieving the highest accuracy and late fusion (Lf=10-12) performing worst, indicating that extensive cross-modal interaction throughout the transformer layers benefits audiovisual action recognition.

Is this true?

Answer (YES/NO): NO